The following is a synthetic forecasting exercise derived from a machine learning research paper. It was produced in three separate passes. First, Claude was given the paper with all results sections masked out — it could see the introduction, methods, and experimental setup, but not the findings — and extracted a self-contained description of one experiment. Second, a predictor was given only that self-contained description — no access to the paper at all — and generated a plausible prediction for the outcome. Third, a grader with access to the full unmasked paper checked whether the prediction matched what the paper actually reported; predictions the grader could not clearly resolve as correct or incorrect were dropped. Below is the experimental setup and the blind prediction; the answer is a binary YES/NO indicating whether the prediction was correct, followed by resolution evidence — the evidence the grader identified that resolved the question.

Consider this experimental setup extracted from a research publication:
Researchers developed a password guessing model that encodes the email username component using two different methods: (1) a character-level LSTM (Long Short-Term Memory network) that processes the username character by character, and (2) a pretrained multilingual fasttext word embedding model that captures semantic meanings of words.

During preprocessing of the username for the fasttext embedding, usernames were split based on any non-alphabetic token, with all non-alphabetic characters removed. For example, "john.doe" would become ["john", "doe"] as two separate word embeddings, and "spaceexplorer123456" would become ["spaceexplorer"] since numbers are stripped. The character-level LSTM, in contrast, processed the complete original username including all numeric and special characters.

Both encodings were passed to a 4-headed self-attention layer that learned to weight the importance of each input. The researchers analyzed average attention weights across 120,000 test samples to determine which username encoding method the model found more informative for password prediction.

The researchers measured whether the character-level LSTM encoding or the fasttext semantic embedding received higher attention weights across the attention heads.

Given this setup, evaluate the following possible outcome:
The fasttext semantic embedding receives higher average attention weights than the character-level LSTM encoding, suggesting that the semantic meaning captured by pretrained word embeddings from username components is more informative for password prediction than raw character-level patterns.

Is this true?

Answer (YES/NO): NO